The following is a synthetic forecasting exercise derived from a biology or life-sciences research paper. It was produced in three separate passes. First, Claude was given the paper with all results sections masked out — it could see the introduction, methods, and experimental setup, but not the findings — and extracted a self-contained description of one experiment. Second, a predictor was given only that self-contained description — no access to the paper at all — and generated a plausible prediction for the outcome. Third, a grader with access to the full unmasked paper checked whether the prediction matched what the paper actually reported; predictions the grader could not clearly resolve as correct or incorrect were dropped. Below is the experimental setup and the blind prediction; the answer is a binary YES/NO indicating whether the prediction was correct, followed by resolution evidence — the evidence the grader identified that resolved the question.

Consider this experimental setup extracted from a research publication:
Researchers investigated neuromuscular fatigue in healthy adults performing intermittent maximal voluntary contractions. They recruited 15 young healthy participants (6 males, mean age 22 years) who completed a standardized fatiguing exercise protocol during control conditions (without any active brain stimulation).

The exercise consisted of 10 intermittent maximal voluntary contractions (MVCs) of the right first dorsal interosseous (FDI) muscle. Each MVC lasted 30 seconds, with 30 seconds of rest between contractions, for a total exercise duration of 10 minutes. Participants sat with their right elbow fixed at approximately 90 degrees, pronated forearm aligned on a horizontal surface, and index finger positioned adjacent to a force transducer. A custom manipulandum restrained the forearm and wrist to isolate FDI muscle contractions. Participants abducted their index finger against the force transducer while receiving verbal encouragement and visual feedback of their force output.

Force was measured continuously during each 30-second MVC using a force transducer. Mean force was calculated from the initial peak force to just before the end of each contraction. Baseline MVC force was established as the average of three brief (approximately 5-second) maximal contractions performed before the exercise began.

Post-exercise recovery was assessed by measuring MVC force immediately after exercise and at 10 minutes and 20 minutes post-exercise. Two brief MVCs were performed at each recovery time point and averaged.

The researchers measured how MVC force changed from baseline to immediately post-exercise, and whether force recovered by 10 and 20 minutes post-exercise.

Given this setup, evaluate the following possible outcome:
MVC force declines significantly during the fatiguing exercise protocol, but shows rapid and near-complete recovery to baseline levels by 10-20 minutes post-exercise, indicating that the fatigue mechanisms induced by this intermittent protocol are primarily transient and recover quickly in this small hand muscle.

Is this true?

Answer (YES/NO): NO